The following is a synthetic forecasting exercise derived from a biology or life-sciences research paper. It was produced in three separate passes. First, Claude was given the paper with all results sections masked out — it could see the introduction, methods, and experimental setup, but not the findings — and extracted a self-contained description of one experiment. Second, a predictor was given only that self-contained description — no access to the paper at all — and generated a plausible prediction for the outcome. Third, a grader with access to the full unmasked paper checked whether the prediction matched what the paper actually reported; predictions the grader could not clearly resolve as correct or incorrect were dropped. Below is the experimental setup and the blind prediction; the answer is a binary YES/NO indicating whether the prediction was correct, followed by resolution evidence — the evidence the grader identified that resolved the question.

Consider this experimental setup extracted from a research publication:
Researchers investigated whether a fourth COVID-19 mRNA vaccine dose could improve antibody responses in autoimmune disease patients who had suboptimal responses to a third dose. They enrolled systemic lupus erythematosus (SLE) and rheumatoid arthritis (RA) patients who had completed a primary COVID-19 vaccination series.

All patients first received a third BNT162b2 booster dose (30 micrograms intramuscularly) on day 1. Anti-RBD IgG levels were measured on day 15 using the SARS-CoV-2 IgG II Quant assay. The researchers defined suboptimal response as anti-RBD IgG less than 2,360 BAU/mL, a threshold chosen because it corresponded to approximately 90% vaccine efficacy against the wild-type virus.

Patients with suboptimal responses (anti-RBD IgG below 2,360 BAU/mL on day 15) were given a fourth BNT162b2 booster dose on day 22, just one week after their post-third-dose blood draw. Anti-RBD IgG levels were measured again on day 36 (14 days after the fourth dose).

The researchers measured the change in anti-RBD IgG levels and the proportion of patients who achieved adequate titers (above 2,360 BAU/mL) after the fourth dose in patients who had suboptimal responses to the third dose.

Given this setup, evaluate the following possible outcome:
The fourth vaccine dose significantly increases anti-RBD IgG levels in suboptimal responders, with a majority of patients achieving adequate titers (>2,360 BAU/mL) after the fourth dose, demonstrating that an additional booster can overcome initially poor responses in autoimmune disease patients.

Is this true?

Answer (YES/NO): NO